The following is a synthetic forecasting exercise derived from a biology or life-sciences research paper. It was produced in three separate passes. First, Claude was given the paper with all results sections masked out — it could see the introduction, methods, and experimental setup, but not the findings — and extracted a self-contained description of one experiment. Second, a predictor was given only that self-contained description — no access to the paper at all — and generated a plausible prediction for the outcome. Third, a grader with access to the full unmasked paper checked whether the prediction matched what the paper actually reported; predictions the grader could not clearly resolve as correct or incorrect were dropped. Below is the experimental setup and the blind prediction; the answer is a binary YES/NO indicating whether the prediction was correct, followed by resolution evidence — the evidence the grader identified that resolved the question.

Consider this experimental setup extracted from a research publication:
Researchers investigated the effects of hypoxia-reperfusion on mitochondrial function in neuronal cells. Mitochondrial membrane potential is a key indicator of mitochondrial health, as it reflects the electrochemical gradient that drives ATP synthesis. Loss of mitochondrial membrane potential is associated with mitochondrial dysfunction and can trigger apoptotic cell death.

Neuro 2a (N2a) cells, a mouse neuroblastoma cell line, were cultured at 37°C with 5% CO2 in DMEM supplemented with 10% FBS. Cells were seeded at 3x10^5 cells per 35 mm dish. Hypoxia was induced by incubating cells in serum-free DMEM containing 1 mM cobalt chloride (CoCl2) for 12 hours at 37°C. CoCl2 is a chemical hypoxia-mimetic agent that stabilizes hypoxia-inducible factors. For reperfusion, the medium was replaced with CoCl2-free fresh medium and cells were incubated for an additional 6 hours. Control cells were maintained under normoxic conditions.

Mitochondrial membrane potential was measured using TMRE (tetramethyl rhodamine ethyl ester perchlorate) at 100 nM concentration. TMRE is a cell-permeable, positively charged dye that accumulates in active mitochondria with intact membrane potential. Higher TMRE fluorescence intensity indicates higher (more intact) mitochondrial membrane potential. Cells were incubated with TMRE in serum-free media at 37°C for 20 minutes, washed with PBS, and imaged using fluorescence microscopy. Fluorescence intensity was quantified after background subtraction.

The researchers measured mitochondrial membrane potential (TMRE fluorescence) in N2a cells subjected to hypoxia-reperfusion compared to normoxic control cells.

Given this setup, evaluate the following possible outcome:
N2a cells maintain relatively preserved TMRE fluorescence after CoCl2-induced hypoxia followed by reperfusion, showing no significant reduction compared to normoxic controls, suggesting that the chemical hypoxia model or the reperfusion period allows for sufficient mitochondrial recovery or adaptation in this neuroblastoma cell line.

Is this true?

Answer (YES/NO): NO